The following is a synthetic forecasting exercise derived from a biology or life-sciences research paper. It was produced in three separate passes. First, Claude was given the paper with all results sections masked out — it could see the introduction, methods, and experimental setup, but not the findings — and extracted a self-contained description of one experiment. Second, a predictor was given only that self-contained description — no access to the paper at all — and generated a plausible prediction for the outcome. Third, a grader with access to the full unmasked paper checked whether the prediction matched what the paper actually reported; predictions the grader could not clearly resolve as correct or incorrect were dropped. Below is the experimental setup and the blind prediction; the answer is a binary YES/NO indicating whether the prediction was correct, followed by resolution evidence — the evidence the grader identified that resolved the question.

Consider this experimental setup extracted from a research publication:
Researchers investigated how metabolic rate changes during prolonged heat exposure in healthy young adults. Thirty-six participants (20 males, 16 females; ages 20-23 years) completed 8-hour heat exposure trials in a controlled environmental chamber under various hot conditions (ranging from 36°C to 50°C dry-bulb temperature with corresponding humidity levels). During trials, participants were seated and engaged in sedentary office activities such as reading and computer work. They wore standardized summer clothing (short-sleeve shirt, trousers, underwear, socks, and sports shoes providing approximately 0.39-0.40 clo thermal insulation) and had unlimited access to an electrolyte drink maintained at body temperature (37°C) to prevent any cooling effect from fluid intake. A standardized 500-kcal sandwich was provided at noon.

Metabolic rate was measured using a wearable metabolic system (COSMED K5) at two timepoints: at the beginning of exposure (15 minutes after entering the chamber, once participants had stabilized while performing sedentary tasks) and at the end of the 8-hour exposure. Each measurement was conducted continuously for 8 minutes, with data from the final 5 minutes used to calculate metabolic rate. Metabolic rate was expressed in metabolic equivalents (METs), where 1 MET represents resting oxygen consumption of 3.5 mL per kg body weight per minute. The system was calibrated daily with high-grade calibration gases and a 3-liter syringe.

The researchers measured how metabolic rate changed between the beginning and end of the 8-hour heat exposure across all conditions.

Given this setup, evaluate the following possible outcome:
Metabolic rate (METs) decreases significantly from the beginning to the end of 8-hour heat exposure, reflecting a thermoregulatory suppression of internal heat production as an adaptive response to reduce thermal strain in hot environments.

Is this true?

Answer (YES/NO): NO